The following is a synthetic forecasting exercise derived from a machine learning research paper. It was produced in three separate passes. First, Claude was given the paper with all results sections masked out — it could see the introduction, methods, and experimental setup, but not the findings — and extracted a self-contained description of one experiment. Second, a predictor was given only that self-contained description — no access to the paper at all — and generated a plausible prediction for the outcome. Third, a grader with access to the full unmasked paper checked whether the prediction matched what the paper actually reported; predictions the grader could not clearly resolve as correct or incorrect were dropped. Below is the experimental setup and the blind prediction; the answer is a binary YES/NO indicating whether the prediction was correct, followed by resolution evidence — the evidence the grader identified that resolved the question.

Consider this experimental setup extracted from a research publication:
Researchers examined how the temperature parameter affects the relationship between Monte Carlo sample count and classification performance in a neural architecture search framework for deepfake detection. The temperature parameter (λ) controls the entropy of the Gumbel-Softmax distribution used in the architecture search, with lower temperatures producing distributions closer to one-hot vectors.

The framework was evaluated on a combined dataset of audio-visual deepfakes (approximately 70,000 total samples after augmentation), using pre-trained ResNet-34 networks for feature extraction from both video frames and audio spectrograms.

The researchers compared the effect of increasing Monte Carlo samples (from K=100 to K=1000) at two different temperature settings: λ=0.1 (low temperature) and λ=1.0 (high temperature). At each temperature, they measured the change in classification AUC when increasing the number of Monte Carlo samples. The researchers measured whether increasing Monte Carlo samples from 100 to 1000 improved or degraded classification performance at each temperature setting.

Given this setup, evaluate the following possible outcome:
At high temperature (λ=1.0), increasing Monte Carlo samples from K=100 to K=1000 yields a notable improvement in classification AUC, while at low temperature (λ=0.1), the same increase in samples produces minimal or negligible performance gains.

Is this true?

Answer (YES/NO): NO